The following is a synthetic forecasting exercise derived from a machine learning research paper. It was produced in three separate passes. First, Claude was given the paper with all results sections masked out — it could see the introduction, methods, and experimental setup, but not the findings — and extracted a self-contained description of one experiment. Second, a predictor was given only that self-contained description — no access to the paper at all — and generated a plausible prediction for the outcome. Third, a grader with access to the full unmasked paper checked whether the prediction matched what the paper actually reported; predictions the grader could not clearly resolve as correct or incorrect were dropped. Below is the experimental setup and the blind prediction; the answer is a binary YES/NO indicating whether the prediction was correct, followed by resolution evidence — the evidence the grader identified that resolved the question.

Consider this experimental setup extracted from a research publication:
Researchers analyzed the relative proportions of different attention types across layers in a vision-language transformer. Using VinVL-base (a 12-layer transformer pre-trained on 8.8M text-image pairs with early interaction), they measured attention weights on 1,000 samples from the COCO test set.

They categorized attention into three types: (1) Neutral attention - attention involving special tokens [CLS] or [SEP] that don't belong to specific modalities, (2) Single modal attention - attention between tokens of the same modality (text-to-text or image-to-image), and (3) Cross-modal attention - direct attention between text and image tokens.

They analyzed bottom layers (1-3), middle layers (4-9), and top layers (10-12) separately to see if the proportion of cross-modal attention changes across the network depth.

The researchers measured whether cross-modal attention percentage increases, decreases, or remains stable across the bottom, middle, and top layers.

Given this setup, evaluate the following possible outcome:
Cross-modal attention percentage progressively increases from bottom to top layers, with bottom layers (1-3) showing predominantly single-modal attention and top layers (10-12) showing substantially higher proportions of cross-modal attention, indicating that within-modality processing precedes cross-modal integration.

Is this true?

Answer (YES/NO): NO